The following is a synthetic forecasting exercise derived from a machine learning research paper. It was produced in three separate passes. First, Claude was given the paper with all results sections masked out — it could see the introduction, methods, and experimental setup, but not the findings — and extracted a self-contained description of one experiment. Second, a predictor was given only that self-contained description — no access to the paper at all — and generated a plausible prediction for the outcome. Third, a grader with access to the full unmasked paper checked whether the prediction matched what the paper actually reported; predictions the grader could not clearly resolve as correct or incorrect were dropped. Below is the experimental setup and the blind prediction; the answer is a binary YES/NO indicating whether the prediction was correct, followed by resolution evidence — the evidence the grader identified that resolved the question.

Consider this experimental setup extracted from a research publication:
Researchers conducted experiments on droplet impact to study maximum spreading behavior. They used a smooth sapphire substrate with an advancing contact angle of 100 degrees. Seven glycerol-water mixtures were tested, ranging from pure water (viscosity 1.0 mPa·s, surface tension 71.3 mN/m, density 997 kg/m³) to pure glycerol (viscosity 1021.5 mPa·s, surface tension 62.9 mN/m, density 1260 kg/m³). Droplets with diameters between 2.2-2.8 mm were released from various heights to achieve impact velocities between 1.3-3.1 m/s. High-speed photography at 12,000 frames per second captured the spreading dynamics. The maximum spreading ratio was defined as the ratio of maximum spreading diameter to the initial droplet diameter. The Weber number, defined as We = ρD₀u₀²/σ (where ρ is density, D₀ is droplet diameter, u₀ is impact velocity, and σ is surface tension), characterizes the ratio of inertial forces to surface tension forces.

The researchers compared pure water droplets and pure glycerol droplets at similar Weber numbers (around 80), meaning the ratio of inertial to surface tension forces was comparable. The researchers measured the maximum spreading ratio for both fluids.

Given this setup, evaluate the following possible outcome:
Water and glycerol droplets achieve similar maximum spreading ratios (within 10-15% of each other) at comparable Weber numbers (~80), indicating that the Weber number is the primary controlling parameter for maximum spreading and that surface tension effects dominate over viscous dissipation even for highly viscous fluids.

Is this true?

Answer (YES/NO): NO